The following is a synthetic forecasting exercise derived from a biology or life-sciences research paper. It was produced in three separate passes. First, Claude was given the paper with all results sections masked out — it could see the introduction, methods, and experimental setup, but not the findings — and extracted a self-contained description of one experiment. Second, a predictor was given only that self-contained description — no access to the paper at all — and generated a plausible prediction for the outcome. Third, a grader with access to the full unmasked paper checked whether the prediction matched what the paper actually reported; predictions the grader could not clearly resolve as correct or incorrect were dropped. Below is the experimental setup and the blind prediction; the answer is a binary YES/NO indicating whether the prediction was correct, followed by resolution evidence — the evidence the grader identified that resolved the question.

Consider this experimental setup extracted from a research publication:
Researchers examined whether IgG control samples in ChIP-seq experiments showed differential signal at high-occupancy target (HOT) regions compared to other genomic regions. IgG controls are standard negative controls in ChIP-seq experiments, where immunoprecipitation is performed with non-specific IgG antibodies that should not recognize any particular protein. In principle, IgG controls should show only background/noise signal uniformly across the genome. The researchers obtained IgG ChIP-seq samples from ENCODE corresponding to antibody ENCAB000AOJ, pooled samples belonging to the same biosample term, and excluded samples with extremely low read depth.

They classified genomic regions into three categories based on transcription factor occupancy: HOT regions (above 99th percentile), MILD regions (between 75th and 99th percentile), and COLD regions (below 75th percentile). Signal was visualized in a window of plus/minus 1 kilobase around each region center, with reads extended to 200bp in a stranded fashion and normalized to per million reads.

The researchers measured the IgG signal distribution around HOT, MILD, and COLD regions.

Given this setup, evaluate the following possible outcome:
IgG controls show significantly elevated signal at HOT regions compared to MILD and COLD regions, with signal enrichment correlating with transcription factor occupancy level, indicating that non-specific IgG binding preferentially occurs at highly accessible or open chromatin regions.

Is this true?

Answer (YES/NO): NO